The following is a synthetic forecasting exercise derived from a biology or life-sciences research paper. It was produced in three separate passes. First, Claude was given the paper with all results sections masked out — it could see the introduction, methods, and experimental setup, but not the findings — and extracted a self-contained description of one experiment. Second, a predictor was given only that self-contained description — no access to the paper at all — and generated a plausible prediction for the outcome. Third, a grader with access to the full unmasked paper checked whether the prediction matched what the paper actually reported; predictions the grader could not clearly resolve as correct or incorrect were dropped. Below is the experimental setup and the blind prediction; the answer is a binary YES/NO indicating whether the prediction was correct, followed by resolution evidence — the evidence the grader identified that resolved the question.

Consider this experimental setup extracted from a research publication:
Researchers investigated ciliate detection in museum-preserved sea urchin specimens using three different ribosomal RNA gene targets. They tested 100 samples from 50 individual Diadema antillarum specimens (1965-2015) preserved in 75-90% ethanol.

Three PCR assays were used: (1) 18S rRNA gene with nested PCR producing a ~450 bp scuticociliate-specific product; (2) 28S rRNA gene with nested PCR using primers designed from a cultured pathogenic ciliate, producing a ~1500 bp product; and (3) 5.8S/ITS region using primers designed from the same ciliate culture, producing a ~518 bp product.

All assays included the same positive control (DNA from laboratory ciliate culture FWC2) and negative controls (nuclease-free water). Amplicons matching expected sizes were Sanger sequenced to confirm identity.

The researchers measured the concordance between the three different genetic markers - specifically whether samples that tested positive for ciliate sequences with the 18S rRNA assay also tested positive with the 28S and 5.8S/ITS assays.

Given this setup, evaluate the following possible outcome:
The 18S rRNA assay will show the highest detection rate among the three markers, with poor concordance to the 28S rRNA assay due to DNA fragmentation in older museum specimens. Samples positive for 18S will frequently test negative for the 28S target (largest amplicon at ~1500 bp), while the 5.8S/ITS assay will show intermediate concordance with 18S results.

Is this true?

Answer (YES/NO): NO